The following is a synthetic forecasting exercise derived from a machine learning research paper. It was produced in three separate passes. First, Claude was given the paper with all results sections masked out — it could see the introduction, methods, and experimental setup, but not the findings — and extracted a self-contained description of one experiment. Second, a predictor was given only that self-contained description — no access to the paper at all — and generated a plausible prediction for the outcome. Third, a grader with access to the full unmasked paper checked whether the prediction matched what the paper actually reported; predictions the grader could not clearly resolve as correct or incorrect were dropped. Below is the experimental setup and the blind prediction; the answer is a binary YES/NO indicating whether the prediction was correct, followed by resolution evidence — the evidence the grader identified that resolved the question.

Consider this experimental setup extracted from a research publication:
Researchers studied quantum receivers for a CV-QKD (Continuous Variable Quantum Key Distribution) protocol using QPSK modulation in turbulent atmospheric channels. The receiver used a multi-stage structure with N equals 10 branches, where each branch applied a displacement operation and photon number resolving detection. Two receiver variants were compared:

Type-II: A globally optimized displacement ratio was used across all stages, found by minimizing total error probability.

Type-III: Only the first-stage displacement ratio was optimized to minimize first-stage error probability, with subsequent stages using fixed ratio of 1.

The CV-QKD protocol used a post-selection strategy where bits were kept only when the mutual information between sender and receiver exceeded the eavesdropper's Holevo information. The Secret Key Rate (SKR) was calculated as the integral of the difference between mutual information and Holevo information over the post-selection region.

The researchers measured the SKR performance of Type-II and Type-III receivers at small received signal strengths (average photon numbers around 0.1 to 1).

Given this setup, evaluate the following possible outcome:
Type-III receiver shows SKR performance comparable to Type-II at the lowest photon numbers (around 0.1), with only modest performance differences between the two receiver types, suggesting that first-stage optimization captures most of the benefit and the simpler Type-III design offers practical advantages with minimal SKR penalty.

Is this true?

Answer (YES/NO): NO